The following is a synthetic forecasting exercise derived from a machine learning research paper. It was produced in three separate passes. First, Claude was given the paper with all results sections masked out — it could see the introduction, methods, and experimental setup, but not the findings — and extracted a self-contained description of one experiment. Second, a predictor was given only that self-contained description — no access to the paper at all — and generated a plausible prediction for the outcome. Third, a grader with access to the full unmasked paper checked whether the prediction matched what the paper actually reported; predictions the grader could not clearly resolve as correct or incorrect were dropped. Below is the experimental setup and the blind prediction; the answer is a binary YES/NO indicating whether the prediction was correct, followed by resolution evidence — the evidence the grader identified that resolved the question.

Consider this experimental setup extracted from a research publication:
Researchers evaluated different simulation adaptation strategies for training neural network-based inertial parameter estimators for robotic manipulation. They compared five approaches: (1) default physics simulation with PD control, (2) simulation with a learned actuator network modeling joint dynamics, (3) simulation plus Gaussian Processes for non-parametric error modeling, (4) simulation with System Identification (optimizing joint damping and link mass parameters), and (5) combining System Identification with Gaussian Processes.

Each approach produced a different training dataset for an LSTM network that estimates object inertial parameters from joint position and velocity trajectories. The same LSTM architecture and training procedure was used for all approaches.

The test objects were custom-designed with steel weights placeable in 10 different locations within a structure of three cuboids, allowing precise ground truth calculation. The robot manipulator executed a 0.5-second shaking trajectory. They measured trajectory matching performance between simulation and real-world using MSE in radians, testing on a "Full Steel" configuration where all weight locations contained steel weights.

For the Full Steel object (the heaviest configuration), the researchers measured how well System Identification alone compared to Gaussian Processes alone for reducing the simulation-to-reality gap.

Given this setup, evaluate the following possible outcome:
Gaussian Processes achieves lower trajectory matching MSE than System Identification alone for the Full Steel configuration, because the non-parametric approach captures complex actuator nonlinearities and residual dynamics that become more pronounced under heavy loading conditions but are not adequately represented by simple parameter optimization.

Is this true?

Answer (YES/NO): YES